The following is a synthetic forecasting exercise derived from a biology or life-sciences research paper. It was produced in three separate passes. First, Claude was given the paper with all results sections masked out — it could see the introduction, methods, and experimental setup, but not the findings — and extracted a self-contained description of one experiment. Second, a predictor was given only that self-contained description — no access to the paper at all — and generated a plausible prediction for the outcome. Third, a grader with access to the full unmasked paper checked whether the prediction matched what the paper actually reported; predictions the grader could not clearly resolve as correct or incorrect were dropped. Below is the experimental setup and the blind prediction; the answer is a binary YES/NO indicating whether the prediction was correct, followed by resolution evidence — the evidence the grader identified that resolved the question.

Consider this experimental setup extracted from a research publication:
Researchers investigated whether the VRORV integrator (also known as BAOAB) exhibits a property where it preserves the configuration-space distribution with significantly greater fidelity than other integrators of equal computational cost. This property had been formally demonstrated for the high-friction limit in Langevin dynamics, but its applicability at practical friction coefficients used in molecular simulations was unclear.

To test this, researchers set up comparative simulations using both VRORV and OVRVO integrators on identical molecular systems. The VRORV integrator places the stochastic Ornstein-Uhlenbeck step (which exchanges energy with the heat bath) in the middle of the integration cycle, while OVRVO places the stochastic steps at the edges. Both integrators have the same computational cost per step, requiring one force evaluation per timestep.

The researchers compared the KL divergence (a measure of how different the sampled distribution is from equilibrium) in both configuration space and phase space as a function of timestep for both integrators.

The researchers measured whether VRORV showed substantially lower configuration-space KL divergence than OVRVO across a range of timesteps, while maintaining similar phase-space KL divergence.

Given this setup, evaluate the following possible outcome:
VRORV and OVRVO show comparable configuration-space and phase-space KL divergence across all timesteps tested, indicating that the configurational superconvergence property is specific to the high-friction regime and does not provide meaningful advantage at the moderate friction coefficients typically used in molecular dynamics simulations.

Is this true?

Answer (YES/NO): NO